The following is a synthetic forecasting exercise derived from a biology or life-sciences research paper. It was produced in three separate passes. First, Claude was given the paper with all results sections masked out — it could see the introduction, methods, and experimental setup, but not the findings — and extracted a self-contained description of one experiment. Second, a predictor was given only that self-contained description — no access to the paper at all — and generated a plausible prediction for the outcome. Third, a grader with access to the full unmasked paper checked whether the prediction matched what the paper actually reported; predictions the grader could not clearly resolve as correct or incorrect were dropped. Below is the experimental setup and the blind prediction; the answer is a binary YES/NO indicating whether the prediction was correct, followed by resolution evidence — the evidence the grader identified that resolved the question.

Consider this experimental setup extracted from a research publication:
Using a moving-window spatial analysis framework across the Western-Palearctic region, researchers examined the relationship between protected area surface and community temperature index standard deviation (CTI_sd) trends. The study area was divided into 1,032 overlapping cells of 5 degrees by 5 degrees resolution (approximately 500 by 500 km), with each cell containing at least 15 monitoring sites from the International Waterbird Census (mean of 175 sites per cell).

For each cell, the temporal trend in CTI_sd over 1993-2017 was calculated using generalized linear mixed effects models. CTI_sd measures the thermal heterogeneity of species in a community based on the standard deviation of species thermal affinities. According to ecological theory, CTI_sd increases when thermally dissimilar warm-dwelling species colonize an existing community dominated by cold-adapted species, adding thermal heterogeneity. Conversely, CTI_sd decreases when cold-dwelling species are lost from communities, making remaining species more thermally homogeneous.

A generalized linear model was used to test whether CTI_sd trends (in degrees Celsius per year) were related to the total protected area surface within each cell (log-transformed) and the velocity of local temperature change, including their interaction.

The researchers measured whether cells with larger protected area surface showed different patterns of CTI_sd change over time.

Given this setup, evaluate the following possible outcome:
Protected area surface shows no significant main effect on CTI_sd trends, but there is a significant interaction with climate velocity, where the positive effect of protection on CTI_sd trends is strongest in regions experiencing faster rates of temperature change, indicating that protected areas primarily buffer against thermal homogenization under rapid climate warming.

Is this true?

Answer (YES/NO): NO